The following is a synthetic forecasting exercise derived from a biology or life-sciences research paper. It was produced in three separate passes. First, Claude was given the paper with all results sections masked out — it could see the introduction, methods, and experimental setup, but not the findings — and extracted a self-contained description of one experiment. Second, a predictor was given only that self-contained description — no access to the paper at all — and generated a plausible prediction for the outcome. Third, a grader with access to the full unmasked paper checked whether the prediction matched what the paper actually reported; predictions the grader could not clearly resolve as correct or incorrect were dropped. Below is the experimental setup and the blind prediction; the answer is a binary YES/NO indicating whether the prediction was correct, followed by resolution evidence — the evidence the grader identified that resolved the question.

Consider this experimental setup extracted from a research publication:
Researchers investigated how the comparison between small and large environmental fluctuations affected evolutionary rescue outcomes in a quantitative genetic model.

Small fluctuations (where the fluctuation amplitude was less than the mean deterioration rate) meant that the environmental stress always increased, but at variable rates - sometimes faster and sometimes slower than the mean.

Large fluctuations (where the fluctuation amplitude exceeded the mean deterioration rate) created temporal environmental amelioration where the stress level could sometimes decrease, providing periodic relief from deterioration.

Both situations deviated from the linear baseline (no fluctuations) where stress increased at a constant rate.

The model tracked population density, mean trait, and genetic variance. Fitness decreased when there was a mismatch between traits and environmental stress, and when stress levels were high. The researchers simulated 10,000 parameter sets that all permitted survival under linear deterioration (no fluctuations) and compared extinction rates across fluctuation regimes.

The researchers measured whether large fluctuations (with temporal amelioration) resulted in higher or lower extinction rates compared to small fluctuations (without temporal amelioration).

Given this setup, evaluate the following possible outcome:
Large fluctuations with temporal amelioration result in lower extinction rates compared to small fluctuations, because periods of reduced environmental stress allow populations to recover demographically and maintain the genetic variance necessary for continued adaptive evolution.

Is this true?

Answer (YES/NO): NO